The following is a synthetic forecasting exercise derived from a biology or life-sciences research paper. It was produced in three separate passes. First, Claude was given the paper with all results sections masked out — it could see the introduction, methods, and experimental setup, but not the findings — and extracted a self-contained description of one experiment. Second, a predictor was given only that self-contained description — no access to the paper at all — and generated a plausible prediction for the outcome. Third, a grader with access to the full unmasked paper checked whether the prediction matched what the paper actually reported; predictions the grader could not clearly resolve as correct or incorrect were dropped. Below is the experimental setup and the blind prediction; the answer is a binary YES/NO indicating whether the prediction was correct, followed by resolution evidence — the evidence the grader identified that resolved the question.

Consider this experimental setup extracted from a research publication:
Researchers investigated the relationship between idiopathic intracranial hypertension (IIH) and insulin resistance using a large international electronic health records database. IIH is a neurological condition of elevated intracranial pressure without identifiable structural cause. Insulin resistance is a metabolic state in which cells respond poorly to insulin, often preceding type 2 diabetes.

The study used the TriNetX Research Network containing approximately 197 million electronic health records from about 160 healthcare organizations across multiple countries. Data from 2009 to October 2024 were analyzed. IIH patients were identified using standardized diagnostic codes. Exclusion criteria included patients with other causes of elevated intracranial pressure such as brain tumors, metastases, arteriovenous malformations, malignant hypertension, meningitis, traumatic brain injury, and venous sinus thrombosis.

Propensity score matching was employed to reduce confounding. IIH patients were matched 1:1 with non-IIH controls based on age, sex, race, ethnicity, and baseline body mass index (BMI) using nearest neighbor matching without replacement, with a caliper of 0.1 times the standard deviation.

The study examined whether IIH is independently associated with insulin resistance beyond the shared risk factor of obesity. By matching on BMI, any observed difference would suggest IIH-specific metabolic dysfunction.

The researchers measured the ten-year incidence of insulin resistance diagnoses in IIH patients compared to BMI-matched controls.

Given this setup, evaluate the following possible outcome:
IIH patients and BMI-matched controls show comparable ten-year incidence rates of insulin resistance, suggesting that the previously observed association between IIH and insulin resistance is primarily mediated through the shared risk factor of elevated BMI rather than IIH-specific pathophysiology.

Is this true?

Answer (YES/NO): NO